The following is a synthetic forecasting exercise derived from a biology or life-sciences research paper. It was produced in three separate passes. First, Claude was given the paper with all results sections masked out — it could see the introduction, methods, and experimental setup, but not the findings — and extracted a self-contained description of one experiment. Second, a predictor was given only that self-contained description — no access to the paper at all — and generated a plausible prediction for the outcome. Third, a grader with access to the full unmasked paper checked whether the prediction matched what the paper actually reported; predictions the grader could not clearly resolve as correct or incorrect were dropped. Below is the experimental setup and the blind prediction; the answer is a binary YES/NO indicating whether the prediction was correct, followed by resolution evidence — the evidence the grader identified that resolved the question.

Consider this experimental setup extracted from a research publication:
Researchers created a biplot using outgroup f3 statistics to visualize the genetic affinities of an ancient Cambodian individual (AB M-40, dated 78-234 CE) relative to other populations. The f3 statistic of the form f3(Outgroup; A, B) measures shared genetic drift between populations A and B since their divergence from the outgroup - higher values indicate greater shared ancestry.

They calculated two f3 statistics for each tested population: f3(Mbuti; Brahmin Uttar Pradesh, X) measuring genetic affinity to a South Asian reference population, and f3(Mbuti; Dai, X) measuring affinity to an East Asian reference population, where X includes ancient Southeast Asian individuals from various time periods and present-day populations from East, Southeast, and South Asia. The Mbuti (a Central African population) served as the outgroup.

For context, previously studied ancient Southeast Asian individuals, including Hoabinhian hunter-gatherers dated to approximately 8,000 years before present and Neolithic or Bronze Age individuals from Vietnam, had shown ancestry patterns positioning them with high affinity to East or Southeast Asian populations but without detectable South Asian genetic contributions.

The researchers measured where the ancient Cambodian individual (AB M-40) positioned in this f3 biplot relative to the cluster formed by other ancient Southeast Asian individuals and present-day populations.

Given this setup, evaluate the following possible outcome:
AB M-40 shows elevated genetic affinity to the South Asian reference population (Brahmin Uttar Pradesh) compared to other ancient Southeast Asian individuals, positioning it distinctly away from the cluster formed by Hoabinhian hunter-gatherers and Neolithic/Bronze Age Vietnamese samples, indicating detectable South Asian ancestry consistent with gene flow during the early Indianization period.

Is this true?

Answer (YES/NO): YES